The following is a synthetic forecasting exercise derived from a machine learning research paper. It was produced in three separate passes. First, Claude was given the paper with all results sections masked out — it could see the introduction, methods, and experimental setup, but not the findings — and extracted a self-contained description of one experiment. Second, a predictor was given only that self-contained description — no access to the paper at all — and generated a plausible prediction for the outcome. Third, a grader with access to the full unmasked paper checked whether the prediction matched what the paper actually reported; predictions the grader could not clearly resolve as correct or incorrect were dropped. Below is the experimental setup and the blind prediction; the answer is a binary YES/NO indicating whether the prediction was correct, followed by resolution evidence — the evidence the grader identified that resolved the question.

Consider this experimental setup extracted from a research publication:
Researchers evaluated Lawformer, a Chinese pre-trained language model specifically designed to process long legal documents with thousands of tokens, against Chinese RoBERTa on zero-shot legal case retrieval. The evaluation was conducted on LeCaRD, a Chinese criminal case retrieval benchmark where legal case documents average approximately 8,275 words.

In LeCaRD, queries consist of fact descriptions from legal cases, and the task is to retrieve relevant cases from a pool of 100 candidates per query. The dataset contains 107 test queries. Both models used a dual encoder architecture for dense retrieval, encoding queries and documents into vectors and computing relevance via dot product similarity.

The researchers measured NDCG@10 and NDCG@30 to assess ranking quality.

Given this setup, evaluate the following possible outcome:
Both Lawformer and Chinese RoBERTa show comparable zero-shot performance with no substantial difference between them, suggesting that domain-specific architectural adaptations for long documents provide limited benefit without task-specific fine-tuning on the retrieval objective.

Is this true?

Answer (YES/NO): NO